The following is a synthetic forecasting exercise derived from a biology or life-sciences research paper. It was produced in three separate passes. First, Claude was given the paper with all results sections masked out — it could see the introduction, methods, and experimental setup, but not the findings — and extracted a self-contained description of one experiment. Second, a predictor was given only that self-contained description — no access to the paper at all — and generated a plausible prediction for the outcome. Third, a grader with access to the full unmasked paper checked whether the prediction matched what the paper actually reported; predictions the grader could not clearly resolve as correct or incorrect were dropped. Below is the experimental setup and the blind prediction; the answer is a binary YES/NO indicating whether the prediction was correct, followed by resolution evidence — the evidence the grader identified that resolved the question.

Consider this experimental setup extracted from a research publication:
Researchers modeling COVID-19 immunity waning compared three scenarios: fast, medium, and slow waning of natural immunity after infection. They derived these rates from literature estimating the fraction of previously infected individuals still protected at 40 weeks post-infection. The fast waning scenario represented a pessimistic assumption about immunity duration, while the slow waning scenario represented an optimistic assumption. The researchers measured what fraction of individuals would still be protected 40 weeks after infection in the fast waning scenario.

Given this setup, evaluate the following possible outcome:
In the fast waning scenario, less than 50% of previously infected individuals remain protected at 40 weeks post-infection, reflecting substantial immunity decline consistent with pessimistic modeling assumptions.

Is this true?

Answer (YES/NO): YES